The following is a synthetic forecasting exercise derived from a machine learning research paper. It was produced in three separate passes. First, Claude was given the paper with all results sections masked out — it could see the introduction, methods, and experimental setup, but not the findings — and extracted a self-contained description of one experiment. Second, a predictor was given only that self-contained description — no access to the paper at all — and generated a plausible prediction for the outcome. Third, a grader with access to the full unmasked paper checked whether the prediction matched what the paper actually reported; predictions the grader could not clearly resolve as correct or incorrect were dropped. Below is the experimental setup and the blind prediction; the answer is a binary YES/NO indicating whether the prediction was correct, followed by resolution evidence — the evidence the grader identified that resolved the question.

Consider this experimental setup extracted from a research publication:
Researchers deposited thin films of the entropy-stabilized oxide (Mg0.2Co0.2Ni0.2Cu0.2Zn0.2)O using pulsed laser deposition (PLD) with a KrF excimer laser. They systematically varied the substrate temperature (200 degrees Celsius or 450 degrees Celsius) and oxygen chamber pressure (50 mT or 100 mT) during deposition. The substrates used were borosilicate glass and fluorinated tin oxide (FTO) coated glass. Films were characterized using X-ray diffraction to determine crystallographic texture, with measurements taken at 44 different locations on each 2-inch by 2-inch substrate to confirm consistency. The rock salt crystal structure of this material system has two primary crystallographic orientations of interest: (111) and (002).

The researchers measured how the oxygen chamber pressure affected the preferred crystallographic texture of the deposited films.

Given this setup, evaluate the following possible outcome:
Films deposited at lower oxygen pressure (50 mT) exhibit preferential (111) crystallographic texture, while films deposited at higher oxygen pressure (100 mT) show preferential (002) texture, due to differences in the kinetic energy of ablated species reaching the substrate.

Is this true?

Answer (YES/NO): NO